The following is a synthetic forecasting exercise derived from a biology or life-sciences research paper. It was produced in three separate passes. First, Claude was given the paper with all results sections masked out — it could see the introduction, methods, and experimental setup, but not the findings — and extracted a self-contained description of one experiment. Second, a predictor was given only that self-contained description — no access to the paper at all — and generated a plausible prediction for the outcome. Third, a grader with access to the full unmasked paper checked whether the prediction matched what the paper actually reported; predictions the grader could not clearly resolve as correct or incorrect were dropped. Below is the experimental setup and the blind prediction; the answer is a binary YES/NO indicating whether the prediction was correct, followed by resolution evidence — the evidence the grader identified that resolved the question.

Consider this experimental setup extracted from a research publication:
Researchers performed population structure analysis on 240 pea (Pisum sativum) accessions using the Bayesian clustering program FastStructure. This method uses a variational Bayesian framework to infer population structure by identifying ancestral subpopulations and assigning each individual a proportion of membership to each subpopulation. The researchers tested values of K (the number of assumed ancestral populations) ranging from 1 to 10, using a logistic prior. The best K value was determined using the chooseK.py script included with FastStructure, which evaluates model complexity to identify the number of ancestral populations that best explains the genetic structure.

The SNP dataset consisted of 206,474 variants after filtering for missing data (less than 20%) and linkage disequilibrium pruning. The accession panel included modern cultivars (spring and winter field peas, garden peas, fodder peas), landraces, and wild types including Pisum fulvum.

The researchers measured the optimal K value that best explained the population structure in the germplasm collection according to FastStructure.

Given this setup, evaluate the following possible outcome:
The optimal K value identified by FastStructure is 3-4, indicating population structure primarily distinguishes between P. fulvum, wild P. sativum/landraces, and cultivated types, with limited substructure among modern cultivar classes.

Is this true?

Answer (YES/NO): NO